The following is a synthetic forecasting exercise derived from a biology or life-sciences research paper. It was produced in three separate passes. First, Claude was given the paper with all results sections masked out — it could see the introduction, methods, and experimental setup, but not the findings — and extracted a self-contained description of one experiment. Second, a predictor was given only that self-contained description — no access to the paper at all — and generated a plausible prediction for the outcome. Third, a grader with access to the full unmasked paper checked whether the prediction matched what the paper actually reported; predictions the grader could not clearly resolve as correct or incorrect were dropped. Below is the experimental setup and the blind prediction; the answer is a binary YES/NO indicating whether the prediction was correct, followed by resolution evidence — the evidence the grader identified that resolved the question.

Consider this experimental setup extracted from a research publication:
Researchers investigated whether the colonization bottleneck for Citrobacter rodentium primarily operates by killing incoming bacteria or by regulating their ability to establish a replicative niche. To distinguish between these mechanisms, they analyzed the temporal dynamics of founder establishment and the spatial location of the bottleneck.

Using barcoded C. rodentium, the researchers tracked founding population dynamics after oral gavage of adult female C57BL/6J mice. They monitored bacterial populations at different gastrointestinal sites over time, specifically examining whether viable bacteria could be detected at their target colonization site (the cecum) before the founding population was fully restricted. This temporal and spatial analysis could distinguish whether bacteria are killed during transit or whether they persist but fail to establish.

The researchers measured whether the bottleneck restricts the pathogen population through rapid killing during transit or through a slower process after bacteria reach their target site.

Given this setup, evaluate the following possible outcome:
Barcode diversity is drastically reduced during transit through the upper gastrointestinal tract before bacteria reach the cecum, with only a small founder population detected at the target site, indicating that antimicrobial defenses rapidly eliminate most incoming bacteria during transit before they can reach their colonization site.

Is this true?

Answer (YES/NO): NO